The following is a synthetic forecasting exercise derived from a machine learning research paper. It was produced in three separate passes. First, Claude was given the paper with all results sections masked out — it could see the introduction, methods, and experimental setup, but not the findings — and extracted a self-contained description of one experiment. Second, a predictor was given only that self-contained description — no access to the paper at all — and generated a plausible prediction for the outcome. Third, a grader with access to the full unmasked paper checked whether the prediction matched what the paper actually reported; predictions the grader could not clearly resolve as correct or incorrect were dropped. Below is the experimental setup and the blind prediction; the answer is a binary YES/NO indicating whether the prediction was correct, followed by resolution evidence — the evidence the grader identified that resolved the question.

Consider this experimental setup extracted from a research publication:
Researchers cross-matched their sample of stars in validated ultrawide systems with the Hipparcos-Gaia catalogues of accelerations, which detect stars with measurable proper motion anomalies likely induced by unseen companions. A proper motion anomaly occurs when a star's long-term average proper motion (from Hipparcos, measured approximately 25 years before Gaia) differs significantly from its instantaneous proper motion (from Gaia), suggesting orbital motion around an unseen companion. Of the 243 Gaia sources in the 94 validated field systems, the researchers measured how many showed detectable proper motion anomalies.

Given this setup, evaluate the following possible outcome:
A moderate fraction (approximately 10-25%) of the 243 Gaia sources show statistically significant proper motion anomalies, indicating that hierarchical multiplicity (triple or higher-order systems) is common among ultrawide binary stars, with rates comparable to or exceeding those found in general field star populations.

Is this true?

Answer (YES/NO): YES